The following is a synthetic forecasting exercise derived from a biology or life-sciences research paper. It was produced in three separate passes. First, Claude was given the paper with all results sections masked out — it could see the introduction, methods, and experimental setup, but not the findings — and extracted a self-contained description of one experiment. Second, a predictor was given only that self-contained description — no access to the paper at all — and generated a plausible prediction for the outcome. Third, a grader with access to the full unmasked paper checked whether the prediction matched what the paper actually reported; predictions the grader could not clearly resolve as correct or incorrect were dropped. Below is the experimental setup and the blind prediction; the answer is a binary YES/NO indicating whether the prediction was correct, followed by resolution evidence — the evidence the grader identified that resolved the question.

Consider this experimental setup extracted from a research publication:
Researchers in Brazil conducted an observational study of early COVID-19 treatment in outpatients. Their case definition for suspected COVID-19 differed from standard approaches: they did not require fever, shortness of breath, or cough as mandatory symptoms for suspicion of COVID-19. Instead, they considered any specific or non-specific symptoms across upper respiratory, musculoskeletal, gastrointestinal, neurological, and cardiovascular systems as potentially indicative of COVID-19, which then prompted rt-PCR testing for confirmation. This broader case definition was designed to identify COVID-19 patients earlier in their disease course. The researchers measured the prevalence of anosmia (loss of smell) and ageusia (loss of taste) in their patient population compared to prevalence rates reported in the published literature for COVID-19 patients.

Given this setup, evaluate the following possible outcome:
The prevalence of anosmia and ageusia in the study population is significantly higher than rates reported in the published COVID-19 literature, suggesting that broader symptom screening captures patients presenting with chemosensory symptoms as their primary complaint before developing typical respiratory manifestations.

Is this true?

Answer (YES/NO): YES